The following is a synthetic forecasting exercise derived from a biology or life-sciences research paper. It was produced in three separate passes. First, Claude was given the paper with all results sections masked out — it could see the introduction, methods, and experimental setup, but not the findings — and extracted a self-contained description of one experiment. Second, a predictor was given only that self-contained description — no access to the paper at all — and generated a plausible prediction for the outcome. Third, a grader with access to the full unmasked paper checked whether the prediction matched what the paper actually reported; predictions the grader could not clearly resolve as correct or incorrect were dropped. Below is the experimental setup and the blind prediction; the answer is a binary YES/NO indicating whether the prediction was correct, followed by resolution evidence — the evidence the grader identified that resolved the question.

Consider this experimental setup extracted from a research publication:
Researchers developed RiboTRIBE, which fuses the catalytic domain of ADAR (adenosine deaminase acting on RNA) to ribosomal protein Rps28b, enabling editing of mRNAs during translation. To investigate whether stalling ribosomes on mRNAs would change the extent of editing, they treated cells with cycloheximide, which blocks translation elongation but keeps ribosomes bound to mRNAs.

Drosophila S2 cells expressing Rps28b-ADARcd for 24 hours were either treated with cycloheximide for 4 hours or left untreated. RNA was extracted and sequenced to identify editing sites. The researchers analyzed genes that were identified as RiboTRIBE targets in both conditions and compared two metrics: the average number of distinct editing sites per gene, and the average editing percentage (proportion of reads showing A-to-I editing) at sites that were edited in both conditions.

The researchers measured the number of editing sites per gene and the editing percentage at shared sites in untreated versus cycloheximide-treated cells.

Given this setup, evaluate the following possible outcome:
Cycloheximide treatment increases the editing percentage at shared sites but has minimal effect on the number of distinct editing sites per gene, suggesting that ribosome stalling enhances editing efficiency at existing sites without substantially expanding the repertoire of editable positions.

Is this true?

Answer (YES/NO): NO